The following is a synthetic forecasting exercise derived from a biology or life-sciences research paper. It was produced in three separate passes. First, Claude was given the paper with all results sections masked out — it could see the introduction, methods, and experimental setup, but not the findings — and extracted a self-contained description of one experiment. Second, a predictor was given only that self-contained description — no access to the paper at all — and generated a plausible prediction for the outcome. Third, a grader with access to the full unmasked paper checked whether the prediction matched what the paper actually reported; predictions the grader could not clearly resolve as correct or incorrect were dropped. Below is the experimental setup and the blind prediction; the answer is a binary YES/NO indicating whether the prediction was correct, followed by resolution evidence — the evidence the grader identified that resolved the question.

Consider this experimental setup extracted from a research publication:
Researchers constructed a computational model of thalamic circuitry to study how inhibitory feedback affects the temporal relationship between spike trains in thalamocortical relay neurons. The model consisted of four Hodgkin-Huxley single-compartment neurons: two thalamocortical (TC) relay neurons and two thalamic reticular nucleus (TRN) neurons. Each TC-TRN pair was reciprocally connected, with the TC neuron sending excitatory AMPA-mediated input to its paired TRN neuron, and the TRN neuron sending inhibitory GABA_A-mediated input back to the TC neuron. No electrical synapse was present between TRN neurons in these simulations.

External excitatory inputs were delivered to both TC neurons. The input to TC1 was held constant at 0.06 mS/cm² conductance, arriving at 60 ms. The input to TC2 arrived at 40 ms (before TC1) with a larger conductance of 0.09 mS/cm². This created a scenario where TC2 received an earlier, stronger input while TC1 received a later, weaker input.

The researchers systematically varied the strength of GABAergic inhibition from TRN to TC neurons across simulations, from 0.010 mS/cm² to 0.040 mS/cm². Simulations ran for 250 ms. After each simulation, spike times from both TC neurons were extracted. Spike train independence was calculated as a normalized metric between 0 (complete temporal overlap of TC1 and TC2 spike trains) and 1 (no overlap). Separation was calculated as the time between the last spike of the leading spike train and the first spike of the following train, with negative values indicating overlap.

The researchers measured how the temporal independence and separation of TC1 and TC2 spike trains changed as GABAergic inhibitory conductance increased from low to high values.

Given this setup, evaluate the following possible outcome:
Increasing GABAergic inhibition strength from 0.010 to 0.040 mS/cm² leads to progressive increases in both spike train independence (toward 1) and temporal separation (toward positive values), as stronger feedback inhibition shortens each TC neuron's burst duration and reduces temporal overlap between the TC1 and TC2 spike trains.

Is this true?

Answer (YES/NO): YES